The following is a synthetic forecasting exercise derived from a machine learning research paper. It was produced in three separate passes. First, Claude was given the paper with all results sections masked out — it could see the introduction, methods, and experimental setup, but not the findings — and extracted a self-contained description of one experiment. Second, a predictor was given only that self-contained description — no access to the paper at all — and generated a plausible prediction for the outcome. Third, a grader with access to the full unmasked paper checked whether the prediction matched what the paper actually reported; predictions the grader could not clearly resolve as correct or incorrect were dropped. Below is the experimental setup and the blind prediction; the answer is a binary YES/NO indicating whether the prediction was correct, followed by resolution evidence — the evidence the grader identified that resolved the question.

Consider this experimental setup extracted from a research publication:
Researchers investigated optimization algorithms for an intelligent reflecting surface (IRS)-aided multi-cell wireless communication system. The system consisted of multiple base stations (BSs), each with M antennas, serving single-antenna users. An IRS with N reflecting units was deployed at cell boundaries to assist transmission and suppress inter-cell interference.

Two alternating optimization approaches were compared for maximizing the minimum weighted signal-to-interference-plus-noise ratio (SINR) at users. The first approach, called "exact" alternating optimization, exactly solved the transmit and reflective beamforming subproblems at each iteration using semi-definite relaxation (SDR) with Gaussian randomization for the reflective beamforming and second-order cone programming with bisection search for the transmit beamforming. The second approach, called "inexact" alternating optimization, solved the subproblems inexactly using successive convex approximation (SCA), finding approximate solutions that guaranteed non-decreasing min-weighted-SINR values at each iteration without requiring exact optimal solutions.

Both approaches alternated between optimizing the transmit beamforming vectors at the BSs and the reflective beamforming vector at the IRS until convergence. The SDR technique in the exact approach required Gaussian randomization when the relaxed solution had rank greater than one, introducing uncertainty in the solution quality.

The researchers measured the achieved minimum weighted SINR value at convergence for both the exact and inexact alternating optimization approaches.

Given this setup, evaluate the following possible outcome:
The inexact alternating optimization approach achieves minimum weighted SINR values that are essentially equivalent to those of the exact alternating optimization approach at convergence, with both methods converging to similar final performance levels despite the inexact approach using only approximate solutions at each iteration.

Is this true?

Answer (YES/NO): NO